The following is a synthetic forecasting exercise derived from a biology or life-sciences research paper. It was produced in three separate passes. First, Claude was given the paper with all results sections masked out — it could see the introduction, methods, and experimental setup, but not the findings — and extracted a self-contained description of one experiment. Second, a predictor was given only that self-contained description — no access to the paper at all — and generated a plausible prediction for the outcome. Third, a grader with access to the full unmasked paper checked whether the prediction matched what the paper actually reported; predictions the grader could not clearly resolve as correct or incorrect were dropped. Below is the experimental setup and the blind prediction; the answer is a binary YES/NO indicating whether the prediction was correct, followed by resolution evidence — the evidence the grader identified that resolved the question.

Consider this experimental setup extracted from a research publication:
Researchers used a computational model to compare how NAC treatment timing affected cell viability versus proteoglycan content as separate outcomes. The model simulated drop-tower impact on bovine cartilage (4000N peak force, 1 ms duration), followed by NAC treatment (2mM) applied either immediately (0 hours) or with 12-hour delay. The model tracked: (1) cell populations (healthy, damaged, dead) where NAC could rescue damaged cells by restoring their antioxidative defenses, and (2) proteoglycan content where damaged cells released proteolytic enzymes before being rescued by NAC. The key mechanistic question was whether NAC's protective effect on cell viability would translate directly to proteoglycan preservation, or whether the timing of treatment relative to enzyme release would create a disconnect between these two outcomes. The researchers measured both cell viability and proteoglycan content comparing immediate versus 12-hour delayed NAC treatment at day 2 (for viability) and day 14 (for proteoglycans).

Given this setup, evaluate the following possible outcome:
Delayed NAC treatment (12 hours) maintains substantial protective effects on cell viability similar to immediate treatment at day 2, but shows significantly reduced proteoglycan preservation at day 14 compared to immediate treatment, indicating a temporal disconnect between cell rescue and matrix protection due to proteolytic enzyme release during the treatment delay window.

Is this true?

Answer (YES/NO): NO